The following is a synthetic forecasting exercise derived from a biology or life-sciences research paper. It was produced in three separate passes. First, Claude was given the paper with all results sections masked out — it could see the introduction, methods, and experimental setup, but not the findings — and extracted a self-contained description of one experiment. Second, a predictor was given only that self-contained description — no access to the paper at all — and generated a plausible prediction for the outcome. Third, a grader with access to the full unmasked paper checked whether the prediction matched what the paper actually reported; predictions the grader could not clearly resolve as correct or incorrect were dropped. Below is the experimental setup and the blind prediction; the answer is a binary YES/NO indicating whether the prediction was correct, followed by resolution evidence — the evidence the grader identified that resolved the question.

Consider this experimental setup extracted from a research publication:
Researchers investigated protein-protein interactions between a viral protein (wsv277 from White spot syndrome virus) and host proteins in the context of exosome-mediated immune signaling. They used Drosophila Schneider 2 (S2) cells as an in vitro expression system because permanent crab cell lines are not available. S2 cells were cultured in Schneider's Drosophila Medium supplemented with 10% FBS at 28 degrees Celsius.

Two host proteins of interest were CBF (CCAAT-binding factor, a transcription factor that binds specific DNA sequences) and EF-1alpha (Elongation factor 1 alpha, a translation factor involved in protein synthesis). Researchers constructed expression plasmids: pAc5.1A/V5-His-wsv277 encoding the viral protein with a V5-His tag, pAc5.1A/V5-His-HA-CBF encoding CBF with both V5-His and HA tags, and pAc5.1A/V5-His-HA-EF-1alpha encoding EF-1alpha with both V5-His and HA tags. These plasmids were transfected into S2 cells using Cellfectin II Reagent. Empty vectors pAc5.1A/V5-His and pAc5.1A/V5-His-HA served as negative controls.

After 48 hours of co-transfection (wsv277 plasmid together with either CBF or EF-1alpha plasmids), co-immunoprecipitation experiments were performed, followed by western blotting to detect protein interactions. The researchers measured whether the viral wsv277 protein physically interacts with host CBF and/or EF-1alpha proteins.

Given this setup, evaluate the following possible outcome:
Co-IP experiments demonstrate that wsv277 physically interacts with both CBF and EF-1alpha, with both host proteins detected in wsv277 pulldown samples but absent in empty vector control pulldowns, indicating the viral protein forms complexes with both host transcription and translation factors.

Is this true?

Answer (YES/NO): YES